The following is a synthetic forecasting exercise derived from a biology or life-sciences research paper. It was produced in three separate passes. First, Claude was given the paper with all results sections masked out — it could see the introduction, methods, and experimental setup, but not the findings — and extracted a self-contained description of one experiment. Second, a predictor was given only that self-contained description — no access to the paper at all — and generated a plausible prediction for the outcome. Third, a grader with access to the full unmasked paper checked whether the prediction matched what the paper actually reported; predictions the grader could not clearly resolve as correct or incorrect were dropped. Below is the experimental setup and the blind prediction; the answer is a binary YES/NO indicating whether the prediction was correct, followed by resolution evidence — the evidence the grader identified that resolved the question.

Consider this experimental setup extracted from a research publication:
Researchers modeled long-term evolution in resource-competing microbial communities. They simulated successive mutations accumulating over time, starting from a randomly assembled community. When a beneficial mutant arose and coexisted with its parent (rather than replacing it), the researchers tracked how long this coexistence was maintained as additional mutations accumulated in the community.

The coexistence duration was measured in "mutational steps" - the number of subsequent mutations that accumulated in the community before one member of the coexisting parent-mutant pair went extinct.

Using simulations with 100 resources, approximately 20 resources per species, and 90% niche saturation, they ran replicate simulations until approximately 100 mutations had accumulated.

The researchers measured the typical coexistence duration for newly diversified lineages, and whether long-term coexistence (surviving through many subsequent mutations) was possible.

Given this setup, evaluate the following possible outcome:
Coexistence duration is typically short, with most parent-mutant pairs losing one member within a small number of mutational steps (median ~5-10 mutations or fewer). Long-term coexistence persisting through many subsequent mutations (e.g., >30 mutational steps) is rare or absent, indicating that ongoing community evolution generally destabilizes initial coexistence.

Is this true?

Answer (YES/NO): NO